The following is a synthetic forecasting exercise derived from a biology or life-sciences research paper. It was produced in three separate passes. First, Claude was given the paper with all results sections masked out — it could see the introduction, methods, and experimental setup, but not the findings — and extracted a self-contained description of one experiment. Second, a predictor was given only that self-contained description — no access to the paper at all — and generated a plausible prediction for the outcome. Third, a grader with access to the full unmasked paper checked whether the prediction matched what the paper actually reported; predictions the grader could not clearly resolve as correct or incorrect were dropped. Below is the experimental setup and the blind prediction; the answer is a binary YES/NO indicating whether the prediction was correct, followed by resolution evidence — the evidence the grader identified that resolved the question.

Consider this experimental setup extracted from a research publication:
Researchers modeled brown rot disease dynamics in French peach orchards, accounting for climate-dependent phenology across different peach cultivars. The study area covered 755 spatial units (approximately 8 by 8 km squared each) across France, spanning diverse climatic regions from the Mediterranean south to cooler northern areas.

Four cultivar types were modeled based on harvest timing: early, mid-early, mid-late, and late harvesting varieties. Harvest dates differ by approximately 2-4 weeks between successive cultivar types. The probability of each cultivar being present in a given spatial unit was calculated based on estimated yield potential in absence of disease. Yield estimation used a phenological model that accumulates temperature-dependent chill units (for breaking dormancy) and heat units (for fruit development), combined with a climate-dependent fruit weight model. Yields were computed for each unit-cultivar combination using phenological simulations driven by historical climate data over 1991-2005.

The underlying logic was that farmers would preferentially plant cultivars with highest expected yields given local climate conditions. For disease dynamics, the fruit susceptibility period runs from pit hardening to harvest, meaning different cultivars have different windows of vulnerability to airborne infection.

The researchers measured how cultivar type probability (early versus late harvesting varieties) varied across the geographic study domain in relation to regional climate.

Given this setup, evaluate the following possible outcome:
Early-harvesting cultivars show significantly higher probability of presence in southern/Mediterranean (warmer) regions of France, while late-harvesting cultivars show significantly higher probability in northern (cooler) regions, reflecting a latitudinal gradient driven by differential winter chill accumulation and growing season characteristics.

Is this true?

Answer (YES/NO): NO